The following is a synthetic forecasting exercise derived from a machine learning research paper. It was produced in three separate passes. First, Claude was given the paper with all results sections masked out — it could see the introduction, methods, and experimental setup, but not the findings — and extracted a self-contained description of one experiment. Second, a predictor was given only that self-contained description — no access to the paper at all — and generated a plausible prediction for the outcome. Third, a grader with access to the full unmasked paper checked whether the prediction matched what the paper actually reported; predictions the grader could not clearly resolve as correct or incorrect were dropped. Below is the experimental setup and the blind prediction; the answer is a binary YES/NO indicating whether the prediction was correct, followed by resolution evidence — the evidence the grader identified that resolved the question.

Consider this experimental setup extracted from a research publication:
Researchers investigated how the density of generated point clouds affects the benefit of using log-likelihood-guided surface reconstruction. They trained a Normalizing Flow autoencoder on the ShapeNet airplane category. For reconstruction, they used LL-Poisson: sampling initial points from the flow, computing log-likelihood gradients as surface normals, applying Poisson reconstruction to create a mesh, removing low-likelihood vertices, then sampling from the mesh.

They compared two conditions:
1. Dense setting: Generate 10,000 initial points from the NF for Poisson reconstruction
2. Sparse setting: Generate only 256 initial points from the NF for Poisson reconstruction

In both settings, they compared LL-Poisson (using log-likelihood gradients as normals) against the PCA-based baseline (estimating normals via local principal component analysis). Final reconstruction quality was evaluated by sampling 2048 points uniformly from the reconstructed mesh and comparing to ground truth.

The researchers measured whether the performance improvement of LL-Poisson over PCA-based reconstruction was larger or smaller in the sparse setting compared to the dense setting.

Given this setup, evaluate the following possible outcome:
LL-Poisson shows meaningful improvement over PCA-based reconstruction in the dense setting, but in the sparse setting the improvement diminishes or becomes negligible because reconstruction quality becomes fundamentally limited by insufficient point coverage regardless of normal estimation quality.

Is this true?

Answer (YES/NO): NO